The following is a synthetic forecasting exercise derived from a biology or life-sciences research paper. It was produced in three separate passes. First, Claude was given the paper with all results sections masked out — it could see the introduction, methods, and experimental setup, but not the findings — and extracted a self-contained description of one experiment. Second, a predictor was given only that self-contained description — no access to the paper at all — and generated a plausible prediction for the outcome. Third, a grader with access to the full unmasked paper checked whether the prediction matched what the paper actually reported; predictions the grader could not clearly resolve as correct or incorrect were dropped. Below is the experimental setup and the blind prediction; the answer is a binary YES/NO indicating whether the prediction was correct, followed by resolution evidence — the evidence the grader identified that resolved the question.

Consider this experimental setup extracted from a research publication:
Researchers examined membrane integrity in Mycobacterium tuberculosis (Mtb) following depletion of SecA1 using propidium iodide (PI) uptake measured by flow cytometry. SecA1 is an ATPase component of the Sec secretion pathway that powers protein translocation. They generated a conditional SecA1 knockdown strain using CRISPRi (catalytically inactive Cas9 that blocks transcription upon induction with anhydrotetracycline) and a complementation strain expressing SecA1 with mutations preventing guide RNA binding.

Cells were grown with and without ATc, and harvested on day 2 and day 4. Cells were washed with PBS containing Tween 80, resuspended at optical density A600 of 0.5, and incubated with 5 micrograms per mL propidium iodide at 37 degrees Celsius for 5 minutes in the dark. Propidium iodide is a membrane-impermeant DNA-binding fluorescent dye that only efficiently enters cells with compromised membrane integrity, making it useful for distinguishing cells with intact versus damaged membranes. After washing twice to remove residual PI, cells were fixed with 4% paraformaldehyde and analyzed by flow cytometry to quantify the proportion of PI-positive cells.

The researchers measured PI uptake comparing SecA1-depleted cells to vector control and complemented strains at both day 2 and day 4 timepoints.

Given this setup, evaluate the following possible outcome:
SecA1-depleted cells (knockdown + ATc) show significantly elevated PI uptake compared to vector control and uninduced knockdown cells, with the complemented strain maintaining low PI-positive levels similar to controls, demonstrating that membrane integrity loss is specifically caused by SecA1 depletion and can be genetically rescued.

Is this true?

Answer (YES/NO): YES